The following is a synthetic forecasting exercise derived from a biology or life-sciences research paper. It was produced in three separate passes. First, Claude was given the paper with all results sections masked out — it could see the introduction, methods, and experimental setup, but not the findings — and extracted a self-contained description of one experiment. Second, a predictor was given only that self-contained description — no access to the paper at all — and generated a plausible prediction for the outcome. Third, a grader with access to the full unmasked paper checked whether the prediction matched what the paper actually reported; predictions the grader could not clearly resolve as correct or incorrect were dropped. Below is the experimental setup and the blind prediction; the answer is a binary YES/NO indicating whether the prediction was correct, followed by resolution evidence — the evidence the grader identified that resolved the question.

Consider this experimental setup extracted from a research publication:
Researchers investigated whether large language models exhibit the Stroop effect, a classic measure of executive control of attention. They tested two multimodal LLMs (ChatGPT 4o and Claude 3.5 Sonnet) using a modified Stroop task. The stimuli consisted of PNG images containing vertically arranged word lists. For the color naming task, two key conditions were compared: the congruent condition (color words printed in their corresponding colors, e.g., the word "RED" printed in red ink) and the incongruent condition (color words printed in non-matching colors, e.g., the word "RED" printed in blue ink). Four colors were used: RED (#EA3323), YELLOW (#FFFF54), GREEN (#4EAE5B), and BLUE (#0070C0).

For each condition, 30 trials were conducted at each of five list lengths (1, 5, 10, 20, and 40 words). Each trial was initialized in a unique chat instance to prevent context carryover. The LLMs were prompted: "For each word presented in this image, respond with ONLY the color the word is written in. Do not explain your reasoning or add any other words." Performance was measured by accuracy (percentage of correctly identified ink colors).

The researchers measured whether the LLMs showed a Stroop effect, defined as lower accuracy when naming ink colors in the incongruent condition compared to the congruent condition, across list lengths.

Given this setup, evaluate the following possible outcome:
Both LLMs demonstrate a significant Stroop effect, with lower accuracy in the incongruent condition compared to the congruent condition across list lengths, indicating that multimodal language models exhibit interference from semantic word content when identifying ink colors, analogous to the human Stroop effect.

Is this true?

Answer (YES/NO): YES